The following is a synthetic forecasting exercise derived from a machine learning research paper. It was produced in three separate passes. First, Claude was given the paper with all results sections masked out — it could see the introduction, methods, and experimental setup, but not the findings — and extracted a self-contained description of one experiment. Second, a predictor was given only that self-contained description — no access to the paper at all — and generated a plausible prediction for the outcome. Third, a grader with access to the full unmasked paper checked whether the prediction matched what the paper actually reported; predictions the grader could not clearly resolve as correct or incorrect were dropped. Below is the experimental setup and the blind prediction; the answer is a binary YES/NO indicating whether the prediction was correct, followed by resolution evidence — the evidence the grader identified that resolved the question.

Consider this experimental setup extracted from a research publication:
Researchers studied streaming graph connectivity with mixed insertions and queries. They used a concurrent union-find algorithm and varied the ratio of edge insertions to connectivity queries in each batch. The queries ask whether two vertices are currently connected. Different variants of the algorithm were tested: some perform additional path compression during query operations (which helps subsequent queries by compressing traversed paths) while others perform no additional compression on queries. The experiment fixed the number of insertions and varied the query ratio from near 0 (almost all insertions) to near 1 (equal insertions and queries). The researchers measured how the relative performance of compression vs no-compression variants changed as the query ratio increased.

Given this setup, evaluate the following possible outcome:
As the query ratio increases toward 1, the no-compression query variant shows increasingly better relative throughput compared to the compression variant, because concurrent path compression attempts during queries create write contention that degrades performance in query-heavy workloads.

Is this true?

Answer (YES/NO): NO